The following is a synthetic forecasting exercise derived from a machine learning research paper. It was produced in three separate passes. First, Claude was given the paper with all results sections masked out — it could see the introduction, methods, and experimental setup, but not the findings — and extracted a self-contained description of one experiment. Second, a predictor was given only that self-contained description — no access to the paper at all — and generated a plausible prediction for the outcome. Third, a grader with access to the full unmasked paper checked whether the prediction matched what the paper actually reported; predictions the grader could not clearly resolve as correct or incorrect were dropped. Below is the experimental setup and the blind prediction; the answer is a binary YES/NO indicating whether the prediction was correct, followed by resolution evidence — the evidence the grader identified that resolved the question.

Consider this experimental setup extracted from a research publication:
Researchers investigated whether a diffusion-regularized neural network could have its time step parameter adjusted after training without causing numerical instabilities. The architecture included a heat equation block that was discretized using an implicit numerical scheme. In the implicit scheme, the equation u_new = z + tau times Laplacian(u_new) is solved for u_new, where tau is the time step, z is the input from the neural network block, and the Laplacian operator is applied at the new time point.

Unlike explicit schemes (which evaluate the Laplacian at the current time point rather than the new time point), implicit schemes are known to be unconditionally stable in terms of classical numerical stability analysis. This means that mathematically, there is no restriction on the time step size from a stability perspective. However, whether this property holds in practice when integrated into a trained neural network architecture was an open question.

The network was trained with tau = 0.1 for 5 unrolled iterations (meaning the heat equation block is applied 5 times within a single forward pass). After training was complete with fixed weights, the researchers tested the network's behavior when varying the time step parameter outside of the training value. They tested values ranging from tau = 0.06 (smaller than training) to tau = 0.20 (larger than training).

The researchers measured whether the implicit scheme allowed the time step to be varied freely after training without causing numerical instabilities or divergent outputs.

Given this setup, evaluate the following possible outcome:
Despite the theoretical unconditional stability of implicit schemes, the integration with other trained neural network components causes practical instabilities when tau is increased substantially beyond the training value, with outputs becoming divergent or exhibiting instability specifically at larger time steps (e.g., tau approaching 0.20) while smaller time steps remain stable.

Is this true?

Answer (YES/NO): NO